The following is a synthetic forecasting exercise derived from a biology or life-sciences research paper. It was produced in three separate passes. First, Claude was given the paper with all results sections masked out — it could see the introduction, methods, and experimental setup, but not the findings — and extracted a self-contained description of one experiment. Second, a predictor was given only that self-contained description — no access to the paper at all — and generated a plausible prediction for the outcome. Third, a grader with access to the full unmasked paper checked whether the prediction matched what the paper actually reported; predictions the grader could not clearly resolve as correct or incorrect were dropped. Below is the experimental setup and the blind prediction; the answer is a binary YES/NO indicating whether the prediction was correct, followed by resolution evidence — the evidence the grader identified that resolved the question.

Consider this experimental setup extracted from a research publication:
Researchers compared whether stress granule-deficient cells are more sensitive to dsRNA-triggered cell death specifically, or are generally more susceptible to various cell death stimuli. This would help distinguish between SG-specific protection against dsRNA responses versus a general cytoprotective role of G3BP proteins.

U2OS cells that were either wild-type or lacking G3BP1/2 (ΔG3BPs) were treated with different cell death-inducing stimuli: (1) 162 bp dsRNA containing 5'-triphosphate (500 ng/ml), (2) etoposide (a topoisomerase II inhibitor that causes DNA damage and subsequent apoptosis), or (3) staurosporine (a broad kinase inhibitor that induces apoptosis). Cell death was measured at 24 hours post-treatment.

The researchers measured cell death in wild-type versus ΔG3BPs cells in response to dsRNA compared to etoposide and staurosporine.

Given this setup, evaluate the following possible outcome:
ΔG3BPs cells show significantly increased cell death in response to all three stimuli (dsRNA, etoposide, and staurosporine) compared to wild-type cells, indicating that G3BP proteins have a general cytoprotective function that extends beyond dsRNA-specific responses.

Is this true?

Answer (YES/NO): NO